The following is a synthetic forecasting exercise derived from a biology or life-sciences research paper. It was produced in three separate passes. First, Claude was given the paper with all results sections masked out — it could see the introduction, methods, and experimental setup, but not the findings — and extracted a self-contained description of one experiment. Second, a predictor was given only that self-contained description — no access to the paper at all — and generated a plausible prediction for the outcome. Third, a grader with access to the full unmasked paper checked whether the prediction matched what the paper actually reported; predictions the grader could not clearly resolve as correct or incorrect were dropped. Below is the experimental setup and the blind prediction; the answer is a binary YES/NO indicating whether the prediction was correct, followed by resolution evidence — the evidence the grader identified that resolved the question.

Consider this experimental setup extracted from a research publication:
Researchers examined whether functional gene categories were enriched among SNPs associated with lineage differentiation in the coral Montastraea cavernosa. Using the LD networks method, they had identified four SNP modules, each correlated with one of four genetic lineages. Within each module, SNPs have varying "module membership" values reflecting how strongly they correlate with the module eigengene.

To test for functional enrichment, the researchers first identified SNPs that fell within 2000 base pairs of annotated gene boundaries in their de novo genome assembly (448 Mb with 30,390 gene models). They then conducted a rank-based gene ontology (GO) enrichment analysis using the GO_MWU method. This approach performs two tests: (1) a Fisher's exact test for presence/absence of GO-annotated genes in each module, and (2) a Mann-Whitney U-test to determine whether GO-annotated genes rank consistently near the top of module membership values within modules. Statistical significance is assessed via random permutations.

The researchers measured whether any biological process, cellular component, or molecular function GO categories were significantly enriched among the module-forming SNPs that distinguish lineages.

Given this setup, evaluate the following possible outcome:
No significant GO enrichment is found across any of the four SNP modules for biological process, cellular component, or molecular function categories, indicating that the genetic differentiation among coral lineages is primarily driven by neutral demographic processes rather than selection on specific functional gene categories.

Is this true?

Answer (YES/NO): YES